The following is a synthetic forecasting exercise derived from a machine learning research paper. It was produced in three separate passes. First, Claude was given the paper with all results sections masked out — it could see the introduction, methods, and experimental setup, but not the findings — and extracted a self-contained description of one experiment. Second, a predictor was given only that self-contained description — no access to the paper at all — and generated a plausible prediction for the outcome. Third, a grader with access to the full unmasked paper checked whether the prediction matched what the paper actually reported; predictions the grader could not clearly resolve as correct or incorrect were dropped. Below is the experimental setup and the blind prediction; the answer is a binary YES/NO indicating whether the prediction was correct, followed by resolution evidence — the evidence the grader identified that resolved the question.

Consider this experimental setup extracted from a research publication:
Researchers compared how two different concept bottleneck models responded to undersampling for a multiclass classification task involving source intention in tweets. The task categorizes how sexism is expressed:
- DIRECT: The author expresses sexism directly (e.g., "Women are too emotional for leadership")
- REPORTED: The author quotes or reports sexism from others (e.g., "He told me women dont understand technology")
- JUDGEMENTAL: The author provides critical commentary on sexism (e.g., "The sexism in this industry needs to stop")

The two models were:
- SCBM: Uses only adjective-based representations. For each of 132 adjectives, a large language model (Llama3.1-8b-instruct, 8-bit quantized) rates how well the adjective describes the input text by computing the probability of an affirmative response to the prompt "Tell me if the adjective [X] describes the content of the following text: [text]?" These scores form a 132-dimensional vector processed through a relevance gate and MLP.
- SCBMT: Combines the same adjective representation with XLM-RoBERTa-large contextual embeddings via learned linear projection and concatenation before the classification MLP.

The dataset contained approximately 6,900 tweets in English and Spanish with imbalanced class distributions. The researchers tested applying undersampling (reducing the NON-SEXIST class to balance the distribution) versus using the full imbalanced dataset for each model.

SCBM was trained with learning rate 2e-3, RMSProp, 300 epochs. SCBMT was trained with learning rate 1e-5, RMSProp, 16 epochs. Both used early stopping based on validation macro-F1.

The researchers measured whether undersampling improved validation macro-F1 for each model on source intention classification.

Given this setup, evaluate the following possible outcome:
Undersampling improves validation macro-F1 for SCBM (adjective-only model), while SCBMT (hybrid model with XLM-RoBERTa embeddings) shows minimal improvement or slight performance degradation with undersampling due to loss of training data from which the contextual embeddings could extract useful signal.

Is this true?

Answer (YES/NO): YES